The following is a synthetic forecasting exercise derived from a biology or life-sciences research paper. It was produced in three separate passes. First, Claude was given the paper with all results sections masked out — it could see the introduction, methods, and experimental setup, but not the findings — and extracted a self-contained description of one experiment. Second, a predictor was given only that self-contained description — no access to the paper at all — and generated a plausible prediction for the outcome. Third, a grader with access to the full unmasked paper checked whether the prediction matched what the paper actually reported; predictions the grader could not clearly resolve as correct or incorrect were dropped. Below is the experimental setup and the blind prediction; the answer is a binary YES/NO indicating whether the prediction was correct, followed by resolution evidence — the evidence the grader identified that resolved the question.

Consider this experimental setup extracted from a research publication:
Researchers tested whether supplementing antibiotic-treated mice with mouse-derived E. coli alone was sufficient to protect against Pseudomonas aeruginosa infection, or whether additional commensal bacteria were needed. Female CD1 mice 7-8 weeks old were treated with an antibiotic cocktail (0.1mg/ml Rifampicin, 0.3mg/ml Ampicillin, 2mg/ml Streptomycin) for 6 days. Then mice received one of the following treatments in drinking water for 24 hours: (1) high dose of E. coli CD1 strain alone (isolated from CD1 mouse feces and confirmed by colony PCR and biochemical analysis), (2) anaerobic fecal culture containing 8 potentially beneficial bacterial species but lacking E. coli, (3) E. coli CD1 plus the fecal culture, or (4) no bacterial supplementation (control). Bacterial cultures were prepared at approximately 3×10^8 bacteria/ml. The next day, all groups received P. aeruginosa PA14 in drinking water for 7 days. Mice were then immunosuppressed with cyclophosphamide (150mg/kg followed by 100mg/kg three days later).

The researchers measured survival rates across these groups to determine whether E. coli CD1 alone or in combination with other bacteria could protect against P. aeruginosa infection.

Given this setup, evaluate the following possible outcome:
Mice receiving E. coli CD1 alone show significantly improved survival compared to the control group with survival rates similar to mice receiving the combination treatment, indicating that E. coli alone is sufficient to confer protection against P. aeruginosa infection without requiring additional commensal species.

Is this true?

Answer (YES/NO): NO